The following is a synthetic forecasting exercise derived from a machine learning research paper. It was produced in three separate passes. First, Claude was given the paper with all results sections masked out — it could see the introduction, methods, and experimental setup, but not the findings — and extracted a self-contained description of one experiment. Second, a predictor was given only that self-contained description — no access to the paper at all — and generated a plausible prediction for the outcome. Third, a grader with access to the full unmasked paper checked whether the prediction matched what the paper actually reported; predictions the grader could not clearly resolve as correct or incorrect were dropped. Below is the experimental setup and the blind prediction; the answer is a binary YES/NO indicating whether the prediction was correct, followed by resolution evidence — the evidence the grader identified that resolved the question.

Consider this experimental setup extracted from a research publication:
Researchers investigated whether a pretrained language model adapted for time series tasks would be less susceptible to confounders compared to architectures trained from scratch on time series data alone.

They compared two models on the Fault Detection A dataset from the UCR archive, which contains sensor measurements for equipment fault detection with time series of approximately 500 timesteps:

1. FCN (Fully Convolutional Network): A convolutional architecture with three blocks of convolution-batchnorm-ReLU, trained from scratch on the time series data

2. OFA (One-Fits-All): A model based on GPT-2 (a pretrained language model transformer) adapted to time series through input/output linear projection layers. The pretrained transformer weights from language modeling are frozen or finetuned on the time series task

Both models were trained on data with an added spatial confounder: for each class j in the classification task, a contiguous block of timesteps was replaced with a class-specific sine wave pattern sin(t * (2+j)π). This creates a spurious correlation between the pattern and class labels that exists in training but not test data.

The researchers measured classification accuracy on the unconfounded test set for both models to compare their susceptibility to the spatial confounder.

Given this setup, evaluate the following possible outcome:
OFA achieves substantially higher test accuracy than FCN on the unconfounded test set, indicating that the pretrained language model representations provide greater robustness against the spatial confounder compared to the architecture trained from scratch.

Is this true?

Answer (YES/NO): NO